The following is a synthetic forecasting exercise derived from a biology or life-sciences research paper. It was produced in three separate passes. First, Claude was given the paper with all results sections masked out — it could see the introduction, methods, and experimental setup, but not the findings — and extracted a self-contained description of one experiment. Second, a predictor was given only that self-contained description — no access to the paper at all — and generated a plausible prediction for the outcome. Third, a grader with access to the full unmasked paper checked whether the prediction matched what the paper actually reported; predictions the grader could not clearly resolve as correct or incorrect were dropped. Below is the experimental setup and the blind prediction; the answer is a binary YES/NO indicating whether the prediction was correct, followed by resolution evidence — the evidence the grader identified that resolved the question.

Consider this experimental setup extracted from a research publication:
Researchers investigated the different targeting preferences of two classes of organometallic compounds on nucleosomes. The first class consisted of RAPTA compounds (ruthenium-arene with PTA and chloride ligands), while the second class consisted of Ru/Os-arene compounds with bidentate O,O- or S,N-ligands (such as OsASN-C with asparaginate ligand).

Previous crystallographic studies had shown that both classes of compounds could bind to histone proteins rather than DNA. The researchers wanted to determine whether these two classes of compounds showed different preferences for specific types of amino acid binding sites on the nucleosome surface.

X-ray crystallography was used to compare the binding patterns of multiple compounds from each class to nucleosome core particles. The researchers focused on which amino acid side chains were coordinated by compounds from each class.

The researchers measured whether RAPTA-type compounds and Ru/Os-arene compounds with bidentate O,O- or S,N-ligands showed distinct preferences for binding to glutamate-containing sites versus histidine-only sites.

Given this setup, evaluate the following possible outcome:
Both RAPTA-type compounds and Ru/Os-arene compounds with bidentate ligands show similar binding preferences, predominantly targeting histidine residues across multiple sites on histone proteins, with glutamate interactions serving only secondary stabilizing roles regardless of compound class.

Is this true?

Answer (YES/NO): NO